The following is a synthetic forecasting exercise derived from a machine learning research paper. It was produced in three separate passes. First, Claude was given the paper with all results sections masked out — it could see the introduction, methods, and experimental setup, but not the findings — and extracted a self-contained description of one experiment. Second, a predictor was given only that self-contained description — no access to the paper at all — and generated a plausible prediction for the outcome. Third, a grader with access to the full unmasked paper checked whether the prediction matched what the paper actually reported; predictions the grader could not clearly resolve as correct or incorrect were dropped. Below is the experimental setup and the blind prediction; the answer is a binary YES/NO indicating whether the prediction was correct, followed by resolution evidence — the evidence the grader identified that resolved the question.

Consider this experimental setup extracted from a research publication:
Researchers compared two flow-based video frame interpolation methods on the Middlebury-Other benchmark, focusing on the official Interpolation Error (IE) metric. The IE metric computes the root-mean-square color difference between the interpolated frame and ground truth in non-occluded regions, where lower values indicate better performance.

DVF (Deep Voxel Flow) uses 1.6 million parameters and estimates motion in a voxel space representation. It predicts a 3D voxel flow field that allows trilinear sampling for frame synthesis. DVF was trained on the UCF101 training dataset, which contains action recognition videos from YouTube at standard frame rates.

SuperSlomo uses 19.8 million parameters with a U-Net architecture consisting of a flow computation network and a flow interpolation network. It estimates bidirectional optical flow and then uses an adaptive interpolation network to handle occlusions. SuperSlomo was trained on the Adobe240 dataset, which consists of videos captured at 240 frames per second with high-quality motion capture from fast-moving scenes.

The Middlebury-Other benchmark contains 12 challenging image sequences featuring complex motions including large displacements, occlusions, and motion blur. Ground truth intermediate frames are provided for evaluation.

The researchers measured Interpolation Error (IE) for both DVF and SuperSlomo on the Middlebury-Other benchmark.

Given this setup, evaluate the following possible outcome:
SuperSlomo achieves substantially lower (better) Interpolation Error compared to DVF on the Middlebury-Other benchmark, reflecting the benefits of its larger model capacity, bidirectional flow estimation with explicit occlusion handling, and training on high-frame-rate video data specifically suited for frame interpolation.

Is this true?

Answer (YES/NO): YES